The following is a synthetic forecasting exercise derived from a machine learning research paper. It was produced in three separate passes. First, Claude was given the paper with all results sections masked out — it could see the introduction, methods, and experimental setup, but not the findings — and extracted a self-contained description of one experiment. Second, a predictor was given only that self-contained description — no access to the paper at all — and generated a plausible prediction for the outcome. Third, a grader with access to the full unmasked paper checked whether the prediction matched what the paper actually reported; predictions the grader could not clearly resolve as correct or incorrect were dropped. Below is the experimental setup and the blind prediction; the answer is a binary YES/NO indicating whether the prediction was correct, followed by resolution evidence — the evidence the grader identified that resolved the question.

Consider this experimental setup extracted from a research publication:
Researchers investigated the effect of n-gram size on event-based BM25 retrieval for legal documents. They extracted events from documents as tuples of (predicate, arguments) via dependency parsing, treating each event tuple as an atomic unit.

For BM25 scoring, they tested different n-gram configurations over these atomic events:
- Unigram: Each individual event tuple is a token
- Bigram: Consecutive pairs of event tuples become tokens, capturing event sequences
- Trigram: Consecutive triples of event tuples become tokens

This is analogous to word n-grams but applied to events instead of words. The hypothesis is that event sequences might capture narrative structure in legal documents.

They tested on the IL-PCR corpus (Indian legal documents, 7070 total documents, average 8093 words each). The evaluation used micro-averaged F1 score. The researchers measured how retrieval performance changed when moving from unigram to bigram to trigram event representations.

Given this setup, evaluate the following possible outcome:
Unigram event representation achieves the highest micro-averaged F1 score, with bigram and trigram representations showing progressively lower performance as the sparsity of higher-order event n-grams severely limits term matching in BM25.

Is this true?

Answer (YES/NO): YES